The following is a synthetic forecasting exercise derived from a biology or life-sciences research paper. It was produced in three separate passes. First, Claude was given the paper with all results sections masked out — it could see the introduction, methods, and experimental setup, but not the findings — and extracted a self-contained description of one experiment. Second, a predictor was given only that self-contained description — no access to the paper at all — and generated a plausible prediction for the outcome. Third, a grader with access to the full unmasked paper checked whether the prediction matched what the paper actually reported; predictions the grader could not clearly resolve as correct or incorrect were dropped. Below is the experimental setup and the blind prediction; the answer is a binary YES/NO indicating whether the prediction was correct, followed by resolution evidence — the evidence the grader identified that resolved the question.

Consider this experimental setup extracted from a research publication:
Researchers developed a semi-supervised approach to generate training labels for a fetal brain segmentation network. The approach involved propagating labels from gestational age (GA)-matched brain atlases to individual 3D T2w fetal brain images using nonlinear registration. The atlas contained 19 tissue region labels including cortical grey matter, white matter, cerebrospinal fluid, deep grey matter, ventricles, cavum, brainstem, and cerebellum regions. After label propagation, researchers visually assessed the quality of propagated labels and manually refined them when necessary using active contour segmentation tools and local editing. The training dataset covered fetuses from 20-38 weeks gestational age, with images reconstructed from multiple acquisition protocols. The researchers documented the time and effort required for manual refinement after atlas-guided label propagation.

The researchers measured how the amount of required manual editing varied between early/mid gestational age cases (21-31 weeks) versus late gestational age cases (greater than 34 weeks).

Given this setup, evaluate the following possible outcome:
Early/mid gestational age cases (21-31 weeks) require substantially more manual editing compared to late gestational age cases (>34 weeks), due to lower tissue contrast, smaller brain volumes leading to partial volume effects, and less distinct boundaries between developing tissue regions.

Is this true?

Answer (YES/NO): NO